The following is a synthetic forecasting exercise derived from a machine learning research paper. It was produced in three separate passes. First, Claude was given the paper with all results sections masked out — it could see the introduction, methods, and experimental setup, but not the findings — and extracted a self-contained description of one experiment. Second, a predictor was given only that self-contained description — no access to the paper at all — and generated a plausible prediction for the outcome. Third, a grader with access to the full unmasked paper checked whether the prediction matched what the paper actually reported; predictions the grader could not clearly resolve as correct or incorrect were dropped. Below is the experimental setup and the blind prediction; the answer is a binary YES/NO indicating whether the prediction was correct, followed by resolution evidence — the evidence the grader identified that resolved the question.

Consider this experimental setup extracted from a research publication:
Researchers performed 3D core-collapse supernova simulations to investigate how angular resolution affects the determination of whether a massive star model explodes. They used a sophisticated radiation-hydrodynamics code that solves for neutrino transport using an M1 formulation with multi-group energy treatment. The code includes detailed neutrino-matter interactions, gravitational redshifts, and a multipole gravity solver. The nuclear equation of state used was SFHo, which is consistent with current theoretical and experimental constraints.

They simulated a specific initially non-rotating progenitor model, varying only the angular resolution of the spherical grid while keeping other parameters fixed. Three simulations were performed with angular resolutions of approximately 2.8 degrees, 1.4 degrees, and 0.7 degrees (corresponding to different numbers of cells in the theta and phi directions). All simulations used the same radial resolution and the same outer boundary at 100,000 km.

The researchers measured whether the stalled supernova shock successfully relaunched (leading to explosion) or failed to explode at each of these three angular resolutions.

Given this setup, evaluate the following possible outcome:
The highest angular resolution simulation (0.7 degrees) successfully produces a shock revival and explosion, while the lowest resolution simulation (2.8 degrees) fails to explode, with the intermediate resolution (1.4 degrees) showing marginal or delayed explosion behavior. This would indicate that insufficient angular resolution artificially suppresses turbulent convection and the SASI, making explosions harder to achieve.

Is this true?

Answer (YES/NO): NO